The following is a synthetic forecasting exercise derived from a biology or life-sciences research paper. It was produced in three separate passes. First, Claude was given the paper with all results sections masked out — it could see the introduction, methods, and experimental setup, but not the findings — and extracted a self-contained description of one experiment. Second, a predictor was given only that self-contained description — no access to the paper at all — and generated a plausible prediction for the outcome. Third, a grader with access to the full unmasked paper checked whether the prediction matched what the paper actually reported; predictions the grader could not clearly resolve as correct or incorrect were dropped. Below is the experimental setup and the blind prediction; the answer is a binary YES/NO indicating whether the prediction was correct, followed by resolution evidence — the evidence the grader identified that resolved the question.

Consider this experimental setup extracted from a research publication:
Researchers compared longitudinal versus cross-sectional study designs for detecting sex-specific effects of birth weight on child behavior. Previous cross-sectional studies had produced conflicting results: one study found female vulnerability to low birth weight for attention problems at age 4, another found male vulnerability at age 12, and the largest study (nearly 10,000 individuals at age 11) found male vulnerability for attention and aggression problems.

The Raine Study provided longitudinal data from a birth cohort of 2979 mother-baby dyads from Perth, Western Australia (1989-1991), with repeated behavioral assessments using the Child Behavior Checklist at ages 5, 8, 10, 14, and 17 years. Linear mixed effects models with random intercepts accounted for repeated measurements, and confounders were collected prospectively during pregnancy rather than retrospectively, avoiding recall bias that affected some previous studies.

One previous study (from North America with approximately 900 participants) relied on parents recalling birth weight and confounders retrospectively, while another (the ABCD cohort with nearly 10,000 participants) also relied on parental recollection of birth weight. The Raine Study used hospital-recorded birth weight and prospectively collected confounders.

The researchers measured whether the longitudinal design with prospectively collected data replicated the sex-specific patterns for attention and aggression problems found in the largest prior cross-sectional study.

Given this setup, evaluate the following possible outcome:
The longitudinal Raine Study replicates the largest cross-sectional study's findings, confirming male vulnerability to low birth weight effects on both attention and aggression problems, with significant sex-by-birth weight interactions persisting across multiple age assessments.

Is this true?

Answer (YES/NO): NO